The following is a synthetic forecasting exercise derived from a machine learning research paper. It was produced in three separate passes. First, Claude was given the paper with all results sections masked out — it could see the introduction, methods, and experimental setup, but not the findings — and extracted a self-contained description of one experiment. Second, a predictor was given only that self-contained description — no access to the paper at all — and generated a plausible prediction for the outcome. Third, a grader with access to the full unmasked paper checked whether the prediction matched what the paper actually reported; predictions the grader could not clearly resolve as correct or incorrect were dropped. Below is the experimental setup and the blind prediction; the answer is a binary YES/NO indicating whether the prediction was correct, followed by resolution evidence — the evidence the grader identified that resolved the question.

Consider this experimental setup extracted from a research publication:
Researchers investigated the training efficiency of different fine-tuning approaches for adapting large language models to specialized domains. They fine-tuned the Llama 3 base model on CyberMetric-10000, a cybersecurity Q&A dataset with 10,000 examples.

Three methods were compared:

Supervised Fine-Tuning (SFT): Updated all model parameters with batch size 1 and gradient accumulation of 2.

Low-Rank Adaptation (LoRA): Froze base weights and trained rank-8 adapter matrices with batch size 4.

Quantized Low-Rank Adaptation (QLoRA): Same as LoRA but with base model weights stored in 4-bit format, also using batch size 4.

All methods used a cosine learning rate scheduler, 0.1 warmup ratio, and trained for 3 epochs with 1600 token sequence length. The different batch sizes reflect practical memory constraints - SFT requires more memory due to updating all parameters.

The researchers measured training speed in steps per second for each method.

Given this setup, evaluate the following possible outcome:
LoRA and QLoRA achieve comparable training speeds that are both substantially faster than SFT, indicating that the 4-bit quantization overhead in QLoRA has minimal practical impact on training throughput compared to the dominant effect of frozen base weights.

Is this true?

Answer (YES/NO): NO